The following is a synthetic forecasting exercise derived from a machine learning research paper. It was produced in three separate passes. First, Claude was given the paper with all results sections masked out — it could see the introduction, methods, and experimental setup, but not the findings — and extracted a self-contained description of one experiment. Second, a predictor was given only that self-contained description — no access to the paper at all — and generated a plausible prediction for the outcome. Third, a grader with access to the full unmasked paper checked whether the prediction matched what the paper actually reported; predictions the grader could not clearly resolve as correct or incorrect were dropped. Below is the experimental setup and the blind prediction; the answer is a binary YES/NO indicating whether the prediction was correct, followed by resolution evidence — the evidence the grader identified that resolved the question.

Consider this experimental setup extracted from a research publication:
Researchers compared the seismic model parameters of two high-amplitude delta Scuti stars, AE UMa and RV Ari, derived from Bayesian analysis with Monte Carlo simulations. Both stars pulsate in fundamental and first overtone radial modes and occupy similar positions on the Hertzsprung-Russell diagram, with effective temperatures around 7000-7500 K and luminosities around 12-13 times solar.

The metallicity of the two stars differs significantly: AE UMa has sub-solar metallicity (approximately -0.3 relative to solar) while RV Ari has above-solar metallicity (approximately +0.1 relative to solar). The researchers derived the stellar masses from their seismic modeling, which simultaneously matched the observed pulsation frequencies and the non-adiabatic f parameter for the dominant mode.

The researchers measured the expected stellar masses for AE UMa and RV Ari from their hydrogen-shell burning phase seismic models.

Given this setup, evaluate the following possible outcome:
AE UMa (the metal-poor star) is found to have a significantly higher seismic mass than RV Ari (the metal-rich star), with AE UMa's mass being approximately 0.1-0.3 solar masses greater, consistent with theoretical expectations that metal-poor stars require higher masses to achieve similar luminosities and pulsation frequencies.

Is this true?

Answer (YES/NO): NO